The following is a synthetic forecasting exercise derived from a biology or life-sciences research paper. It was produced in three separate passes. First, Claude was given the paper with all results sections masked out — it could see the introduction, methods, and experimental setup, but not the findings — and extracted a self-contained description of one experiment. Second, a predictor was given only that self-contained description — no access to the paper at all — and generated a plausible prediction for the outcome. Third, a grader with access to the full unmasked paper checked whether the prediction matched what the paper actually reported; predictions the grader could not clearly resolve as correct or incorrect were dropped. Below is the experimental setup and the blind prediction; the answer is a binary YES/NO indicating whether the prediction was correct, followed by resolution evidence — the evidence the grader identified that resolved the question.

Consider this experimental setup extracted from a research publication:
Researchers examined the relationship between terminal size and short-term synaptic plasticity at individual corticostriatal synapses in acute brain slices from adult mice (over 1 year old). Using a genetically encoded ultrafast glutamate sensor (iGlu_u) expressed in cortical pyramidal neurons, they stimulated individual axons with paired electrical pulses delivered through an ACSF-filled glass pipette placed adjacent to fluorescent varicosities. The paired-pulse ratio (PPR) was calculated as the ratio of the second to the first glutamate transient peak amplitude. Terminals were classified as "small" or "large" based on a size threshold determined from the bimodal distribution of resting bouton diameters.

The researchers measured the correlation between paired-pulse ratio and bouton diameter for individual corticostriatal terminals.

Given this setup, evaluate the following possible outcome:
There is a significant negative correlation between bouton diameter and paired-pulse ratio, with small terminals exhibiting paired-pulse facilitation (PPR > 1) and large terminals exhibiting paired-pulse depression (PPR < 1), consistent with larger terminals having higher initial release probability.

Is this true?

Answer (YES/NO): NO